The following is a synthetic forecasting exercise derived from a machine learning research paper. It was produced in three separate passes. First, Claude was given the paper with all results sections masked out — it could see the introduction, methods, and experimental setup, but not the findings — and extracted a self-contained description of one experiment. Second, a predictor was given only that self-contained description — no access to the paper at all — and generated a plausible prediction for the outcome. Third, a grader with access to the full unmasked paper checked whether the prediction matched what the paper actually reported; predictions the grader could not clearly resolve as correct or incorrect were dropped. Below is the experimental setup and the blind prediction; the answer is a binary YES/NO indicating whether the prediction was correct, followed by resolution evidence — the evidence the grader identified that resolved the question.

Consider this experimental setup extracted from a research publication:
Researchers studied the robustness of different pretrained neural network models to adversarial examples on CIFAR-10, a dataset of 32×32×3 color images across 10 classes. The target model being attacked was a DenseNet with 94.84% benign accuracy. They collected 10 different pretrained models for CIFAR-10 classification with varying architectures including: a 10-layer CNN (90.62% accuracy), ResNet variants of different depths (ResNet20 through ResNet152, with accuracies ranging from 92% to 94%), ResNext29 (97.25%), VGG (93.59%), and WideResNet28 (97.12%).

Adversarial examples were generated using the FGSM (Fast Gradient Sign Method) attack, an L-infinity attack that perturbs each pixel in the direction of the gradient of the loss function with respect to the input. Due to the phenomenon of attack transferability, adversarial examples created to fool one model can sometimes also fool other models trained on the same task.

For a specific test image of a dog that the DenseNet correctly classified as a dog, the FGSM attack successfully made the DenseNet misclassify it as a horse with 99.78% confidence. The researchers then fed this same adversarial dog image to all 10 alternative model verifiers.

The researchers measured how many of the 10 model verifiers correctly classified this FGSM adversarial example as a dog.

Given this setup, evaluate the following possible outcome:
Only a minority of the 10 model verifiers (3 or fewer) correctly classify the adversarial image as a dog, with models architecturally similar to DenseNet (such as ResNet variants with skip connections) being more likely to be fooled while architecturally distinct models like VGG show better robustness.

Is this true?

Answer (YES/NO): NO